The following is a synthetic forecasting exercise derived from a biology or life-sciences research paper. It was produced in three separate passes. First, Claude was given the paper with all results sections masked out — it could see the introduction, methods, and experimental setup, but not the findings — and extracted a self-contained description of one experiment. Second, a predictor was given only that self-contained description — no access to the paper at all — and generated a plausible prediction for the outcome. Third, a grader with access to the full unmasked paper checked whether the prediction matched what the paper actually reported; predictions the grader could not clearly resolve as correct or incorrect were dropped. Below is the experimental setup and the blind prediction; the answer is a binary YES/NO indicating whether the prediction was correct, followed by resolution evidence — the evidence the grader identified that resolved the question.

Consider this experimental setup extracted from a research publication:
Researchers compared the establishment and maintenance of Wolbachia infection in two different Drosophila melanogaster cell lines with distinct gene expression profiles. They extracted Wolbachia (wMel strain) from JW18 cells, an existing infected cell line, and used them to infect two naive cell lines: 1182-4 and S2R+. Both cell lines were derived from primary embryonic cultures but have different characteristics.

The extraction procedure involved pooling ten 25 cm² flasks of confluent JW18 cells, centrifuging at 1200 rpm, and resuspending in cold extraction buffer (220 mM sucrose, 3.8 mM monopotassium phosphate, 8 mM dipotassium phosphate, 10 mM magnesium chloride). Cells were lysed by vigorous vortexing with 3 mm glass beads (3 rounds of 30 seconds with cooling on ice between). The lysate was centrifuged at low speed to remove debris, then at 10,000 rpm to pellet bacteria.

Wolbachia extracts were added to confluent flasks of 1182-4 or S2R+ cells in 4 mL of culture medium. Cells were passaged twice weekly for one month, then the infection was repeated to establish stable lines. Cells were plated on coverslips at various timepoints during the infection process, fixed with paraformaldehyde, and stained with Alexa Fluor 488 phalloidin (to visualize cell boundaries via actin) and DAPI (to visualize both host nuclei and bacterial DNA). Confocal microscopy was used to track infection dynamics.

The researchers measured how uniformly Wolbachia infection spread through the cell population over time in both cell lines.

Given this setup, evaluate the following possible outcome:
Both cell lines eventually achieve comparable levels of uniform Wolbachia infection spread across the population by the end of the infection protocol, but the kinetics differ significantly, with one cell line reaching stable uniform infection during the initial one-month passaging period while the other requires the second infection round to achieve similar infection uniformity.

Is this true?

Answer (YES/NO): NO